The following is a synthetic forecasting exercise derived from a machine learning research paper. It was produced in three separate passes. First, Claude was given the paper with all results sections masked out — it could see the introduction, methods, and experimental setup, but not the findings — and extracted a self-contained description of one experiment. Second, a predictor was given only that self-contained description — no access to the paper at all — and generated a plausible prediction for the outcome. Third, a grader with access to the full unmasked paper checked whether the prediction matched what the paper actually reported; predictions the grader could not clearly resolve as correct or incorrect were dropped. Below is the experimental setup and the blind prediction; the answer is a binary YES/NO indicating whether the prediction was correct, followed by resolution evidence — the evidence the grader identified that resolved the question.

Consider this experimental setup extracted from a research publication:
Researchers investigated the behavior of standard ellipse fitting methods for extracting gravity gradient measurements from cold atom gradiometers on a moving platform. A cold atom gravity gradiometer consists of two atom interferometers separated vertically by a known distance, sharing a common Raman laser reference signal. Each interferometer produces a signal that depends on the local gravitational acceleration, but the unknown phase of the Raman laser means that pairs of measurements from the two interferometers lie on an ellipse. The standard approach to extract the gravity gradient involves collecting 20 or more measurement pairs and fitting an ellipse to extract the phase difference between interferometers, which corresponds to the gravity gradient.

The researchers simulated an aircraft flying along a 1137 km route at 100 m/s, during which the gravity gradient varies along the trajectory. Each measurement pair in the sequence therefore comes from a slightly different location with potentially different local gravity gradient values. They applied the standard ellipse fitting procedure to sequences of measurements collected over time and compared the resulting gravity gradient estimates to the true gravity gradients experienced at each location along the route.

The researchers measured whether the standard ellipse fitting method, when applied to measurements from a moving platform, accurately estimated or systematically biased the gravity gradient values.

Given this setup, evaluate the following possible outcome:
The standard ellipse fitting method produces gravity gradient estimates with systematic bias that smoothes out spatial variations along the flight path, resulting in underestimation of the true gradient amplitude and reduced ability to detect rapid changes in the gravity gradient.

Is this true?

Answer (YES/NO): YES